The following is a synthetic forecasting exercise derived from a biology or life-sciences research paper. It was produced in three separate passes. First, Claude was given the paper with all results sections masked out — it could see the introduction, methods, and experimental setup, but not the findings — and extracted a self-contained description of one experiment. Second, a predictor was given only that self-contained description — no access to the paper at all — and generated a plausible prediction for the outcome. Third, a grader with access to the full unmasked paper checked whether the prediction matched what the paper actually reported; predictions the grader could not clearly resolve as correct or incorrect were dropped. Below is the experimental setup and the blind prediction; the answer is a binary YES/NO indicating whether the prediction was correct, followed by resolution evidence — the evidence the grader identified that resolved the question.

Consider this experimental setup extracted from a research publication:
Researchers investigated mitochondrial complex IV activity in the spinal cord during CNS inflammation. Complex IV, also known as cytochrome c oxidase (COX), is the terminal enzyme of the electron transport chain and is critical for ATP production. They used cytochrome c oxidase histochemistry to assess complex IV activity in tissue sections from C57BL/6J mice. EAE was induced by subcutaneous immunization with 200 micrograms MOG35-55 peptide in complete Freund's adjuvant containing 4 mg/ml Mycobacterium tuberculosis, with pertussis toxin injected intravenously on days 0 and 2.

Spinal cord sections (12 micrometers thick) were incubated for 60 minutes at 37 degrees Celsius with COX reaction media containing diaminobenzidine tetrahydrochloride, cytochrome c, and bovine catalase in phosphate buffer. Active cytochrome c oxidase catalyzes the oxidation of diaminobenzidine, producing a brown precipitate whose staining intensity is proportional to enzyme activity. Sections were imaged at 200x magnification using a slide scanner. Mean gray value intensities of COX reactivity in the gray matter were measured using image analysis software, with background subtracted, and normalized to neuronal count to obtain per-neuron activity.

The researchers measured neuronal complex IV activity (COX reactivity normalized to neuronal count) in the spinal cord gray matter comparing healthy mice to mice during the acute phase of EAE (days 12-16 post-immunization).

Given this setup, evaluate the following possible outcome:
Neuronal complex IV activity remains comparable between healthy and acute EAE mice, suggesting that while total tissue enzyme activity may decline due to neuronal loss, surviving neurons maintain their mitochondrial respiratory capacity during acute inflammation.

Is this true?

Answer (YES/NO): NO